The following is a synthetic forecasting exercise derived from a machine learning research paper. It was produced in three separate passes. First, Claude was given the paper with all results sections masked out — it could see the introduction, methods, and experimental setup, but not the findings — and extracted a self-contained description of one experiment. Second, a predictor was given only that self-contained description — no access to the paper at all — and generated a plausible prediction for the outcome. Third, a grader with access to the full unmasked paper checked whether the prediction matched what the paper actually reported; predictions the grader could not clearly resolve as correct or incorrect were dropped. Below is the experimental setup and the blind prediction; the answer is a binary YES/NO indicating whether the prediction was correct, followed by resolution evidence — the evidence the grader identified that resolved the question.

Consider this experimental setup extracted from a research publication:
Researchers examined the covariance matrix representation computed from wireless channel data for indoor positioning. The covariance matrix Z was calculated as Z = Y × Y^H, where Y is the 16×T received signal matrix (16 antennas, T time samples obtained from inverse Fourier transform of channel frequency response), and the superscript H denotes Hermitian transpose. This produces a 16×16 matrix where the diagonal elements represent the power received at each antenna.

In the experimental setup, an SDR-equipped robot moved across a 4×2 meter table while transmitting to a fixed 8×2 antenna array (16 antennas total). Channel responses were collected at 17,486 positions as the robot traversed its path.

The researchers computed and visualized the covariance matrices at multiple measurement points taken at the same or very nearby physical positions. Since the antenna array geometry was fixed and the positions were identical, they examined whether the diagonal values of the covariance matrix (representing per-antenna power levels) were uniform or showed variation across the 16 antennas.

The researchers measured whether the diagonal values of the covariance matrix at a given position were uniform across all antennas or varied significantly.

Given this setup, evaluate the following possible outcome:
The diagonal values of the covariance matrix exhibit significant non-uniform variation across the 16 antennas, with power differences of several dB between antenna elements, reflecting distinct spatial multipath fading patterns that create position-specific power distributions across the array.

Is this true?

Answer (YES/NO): NO